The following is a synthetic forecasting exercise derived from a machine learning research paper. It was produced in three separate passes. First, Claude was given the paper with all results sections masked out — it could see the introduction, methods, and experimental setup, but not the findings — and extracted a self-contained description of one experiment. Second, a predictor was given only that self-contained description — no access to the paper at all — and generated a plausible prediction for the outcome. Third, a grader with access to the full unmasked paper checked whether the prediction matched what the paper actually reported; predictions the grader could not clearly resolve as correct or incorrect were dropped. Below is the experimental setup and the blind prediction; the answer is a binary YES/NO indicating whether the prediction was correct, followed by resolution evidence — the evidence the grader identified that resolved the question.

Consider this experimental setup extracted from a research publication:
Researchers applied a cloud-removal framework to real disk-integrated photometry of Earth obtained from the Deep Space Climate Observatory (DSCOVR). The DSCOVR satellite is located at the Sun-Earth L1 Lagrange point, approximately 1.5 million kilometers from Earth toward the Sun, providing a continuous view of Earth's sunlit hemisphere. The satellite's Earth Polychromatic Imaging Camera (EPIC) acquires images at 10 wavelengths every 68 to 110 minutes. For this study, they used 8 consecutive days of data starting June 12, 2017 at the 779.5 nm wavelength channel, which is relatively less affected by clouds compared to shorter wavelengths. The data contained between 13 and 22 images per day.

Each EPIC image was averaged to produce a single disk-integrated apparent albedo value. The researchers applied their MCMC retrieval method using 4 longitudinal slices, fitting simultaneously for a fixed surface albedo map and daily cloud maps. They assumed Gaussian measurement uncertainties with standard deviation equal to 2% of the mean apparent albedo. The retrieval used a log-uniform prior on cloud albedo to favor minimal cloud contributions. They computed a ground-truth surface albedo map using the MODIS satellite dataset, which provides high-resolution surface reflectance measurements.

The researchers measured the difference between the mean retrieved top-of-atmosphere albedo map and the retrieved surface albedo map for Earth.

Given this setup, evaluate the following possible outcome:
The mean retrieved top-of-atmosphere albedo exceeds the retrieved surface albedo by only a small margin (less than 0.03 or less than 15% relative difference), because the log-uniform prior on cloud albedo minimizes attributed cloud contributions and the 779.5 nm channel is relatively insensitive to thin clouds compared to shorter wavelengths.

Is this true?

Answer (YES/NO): YES